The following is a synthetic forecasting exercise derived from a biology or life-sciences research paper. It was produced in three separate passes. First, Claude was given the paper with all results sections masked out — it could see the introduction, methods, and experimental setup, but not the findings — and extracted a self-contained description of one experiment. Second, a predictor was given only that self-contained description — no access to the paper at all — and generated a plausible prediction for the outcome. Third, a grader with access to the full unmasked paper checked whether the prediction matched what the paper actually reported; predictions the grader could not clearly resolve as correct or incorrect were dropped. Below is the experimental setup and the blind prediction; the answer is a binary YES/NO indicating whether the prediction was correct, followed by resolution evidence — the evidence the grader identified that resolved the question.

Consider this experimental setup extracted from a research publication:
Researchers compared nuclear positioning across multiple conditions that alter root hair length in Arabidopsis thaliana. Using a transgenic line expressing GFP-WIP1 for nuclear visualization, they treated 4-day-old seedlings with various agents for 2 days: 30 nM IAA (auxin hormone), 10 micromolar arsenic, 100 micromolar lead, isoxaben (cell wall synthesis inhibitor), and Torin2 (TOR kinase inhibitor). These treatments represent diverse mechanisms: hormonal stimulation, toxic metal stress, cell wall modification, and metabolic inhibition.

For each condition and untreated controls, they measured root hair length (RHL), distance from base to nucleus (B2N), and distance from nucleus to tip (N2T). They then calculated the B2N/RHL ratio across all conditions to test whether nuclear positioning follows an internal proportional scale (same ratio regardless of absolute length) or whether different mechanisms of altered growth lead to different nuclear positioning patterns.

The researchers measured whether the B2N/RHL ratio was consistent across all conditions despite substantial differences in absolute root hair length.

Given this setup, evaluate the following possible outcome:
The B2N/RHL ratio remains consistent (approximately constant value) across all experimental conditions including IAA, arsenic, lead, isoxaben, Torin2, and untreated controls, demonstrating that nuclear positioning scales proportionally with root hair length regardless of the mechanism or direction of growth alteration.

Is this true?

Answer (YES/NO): YES